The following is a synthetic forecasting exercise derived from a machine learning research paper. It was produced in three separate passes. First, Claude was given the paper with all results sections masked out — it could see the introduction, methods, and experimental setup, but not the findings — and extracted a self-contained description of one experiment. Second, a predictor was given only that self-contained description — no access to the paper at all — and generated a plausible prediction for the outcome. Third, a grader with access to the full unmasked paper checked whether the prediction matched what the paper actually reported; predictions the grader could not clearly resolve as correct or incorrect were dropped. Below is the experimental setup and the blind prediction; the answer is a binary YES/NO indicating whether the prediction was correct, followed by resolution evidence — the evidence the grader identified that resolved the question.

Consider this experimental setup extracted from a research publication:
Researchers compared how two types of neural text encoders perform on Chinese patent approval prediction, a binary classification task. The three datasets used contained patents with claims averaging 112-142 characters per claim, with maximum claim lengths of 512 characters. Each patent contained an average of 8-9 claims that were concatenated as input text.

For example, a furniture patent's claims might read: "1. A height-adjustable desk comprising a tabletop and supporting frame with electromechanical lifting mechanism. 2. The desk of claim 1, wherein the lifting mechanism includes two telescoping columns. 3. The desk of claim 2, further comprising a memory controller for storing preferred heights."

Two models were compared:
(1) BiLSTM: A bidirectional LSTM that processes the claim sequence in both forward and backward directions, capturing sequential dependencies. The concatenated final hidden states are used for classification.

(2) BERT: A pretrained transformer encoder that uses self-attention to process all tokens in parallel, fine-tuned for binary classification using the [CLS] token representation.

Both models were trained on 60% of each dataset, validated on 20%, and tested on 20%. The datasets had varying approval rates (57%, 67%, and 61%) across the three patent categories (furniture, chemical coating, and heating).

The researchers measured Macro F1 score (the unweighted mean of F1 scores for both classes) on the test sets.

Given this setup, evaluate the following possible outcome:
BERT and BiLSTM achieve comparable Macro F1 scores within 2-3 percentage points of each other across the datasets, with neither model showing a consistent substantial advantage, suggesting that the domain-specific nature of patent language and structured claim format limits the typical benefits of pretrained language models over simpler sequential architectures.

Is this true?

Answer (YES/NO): NO